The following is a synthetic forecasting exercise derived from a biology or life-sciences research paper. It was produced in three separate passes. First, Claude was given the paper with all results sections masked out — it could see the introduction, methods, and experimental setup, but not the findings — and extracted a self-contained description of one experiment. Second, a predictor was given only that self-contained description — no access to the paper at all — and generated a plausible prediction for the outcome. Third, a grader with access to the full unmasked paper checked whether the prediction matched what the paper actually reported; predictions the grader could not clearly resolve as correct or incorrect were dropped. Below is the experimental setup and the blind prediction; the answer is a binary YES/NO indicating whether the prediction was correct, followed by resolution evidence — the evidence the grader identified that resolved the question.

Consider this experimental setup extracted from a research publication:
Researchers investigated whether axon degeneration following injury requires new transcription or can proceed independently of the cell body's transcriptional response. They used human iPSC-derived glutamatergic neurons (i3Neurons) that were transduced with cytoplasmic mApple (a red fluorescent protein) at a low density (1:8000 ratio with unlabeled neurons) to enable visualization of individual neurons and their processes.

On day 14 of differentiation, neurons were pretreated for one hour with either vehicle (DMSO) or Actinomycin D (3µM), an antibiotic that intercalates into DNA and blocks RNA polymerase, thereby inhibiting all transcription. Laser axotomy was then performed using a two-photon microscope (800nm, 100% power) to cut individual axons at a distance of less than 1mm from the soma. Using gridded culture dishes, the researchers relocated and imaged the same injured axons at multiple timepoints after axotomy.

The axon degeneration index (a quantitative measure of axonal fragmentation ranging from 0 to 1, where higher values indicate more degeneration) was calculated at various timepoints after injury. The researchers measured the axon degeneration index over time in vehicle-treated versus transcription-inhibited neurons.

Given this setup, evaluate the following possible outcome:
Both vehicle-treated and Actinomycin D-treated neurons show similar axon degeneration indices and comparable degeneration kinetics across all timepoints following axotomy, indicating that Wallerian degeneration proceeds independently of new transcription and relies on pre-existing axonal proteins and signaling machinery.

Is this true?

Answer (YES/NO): NO